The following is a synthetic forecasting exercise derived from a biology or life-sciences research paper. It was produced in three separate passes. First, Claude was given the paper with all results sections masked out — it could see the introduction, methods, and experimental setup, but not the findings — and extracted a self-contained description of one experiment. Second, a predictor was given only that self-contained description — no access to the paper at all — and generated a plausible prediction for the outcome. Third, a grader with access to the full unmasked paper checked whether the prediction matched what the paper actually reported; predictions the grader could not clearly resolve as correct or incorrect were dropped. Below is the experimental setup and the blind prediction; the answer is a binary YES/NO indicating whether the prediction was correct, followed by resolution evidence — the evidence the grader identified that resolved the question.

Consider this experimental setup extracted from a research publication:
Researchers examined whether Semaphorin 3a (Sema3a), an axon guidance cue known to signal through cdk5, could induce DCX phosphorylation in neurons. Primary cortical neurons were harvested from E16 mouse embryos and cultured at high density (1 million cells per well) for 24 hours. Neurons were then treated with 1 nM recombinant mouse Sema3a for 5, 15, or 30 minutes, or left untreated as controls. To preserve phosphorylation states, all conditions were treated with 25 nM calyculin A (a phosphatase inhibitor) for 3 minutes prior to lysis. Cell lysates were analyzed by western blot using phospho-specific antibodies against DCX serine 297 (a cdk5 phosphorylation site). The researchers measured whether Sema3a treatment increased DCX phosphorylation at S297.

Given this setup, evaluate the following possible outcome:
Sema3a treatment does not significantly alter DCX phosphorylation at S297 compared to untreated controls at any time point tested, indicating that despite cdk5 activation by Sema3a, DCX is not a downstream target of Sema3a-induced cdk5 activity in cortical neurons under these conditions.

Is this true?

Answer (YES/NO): NO